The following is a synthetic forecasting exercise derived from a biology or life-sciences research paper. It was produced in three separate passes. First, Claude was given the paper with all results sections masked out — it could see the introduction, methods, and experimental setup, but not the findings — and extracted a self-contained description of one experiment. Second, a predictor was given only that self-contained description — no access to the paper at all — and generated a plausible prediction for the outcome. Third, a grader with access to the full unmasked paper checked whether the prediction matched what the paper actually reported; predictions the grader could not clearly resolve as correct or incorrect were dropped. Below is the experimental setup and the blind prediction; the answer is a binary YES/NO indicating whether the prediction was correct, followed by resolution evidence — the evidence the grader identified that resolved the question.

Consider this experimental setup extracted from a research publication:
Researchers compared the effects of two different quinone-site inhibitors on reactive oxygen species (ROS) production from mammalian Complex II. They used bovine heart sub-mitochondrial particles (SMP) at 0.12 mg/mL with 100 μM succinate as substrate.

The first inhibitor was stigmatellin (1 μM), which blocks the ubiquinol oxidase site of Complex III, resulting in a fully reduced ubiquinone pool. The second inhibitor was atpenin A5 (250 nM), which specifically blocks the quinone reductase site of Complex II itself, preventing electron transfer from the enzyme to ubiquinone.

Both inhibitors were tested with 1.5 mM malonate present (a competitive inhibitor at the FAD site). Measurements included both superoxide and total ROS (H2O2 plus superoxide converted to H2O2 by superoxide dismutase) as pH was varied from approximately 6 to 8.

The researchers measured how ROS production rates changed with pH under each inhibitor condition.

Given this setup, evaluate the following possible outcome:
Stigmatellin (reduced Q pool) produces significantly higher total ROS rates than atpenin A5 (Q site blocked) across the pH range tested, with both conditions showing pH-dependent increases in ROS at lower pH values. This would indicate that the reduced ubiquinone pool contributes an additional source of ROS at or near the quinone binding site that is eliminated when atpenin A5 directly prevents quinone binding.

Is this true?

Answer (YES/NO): NO